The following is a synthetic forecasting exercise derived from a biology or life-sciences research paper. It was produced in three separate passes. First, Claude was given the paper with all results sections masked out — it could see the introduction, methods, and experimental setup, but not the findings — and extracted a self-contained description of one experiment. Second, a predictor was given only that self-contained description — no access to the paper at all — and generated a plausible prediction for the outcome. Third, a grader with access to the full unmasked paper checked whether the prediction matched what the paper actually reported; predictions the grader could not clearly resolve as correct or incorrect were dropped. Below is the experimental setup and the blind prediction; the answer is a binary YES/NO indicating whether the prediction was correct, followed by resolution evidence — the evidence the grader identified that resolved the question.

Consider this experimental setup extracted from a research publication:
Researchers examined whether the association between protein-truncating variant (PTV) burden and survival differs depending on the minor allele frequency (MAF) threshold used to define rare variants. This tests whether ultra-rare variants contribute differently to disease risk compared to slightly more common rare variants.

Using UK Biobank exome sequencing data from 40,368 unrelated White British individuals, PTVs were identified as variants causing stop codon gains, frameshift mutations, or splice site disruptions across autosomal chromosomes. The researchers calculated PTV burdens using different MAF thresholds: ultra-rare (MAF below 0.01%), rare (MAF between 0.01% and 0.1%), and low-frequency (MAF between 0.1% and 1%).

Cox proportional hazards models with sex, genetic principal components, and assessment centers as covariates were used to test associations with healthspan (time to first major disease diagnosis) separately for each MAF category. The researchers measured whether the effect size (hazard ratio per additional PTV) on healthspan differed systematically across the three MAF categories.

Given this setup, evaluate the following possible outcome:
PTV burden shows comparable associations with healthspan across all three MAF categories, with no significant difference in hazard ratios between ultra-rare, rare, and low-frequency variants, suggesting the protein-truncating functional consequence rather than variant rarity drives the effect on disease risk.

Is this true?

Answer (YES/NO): NO